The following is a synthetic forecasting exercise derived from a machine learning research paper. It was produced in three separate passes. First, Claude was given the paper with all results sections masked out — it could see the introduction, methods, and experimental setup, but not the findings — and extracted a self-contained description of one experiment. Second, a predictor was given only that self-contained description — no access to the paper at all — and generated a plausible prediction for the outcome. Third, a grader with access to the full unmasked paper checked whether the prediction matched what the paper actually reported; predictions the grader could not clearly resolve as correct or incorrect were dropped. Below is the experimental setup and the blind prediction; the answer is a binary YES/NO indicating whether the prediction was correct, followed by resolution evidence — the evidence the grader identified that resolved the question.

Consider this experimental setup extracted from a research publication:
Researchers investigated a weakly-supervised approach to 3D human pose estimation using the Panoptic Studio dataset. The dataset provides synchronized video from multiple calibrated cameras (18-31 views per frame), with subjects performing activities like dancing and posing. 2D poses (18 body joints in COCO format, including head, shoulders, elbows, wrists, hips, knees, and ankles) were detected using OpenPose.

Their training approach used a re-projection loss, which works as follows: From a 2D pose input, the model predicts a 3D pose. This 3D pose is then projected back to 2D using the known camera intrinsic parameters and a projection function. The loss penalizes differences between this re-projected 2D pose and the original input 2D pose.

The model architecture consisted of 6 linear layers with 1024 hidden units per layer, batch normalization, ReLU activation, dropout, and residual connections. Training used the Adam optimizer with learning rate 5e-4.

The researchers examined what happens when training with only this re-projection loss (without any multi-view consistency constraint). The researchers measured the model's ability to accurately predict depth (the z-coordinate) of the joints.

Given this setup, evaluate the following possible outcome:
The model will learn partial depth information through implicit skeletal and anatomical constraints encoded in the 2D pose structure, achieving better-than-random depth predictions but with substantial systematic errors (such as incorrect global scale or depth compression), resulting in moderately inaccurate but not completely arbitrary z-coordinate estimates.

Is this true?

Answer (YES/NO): NO